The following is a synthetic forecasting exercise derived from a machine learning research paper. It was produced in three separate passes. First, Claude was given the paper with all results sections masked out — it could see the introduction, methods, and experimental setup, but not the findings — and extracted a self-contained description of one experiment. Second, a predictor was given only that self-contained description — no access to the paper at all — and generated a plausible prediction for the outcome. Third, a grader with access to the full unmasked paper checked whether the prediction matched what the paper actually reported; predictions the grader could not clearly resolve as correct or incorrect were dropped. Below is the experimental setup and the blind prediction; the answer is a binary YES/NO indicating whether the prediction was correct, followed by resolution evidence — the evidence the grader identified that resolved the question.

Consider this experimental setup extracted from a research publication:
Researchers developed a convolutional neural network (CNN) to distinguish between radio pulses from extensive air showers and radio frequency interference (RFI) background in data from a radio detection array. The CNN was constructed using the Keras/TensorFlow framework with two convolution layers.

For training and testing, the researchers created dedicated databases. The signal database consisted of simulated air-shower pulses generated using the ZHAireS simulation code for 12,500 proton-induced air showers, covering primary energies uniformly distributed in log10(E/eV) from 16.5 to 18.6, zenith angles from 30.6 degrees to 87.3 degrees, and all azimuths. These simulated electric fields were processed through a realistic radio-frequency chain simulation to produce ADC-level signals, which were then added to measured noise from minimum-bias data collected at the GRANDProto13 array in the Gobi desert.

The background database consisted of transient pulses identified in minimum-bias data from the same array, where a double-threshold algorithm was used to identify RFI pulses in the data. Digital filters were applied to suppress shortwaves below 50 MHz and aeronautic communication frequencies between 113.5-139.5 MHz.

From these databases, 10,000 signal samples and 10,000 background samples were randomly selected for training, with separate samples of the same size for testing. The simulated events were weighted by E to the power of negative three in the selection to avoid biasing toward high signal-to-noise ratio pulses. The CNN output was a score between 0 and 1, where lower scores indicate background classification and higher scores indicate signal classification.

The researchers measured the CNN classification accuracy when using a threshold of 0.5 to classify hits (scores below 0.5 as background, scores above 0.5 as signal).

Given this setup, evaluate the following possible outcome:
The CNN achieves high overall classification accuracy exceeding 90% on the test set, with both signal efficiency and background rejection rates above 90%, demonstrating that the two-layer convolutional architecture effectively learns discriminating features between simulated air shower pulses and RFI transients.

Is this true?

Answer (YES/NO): NO